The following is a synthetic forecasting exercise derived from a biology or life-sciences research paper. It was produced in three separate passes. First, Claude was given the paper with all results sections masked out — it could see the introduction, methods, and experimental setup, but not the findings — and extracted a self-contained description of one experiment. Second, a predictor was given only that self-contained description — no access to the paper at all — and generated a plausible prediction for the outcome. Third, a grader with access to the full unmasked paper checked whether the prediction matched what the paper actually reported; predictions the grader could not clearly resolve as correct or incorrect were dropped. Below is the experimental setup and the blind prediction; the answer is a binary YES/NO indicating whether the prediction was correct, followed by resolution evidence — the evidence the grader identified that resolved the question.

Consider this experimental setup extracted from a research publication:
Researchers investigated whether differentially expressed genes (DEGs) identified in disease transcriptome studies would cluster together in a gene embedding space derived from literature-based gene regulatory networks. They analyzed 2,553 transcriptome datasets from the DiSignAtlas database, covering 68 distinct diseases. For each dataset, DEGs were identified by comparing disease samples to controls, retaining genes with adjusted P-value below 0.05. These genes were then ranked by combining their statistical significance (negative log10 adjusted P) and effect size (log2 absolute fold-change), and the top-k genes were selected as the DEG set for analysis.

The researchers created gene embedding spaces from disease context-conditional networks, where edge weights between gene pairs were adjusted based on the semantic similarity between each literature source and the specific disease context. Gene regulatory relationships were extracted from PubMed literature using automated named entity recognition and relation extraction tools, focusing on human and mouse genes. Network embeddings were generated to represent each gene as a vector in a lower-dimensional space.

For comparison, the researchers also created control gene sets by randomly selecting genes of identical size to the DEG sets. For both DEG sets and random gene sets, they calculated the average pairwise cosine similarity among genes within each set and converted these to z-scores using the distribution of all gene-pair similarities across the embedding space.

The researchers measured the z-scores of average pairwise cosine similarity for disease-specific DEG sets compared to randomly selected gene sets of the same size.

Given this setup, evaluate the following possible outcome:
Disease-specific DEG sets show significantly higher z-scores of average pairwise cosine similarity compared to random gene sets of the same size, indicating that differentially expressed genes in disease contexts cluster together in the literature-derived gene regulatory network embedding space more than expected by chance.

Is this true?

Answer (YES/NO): YES